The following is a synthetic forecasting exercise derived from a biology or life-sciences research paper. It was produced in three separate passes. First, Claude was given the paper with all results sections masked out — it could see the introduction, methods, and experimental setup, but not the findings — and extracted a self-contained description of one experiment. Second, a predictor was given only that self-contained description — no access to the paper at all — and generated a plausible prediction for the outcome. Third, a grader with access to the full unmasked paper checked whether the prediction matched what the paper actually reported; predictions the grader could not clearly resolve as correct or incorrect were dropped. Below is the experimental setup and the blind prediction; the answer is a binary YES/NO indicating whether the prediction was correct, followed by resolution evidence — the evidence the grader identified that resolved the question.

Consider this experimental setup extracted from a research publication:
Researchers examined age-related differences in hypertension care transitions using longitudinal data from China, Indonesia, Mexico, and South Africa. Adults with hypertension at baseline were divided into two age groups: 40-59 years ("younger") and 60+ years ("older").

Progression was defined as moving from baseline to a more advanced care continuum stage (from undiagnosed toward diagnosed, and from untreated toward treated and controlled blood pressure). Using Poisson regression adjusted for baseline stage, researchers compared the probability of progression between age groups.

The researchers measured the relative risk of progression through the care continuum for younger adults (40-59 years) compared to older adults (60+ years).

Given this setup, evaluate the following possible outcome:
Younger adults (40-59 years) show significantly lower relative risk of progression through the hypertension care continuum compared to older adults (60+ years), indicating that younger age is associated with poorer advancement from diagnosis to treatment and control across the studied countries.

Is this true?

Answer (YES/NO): NO